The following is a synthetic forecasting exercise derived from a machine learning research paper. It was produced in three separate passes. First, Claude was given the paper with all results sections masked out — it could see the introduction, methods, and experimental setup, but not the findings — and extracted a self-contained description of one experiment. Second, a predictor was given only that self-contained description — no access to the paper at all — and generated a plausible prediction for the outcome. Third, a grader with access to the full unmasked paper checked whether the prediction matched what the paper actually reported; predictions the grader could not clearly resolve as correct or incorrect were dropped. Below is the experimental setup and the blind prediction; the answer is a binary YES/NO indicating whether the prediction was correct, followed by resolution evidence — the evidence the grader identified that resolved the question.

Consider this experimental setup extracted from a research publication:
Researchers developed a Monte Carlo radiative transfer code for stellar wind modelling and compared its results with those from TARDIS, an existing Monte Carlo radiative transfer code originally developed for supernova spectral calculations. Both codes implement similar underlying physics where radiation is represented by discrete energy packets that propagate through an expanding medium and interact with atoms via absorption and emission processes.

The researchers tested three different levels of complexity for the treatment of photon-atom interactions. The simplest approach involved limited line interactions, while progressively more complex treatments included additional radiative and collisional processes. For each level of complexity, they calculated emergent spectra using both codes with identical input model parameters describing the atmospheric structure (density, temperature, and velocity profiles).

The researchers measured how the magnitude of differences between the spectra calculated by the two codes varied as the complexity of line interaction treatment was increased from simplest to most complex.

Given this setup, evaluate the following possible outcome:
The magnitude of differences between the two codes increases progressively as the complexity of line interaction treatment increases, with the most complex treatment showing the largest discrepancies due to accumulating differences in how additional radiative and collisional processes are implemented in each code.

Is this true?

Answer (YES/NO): YES